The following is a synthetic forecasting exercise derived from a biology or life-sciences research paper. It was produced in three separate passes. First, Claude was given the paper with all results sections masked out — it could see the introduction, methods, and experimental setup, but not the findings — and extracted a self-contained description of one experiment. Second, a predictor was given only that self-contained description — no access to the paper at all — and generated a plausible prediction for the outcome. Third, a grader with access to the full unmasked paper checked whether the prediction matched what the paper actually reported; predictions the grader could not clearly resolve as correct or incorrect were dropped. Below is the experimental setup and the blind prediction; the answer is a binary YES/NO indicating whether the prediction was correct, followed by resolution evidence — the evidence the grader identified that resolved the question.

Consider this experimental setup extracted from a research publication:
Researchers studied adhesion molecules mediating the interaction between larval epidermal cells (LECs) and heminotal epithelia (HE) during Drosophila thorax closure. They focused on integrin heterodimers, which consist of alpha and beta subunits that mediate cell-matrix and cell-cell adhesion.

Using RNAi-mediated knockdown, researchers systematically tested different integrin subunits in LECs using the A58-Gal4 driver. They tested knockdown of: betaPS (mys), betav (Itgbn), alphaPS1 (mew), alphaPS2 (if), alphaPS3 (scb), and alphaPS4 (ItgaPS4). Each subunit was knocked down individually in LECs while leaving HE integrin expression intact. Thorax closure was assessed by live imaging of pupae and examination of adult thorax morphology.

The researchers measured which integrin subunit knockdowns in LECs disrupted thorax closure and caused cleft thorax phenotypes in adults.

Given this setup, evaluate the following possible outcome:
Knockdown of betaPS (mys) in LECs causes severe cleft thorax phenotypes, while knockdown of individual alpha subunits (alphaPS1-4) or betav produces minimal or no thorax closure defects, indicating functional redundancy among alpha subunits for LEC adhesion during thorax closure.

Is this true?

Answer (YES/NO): NO